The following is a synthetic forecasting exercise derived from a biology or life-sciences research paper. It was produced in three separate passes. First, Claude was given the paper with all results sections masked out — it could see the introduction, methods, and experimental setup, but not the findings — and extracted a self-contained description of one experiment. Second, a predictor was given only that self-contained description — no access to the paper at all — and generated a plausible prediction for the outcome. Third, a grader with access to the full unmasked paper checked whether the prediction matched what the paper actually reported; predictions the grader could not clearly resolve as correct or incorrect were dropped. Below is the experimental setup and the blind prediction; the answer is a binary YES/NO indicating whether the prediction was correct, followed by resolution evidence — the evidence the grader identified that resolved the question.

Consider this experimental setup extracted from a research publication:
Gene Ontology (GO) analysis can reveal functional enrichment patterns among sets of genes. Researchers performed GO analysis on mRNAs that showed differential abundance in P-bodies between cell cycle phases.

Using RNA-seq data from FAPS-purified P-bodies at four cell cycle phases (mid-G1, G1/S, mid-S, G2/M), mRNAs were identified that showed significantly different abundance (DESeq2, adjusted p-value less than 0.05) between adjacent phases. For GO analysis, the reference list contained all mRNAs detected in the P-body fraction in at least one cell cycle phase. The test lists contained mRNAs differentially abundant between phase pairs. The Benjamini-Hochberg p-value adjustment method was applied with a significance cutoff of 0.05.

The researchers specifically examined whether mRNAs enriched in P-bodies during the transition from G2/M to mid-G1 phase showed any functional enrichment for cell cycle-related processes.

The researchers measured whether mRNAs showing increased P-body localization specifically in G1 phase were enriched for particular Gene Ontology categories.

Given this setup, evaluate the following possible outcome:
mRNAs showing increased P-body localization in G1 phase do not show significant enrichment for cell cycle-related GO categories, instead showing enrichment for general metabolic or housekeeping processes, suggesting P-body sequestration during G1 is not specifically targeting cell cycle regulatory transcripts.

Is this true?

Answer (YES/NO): NO